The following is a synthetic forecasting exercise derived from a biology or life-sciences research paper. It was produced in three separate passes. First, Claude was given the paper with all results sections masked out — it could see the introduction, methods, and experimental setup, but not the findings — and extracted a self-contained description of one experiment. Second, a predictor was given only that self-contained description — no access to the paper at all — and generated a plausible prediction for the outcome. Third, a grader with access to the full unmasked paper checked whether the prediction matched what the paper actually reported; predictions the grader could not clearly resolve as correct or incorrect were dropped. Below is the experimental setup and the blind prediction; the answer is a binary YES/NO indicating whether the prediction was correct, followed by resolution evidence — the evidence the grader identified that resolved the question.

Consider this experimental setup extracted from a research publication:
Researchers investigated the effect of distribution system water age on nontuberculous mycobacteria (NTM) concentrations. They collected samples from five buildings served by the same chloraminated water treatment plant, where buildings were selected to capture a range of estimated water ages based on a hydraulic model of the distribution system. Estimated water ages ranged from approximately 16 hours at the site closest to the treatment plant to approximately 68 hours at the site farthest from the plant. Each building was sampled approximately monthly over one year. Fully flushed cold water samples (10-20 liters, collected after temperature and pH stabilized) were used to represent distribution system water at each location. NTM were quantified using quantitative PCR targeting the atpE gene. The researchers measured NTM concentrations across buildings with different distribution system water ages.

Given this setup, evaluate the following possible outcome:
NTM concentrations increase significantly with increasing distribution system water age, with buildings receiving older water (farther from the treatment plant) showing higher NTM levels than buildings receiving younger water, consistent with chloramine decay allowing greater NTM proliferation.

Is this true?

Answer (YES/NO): NO